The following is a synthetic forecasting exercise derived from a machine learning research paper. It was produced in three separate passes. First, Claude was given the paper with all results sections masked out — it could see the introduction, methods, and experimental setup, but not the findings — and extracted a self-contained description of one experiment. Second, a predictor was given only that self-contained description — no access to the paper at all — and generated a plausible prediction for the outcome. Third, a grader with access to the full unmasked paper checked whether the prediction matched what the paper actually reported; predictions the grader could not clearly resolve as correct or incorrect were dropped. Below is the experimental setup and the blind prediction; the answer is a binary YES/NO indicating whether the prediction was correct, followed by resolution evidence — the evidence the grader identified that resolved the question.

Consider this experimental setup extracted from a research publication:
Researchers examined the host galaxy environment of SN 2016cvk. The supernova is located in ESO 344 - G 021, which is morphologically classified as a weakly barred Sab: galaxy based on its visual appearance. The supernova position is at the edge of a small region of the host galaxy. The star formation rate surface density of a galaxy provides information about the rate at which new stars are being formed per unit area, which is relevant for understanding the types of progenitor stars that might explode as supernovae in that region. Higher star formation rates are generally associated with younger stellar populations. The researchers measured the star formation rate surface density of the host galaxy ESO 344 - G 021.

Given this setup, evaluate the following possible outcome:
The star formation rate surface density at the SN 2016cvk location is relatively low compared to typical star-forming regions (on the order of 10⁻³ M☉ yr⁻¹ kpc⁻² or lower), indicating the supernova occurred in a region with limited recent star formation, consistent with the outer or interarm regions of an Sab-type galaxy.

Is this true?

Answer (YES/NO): YES